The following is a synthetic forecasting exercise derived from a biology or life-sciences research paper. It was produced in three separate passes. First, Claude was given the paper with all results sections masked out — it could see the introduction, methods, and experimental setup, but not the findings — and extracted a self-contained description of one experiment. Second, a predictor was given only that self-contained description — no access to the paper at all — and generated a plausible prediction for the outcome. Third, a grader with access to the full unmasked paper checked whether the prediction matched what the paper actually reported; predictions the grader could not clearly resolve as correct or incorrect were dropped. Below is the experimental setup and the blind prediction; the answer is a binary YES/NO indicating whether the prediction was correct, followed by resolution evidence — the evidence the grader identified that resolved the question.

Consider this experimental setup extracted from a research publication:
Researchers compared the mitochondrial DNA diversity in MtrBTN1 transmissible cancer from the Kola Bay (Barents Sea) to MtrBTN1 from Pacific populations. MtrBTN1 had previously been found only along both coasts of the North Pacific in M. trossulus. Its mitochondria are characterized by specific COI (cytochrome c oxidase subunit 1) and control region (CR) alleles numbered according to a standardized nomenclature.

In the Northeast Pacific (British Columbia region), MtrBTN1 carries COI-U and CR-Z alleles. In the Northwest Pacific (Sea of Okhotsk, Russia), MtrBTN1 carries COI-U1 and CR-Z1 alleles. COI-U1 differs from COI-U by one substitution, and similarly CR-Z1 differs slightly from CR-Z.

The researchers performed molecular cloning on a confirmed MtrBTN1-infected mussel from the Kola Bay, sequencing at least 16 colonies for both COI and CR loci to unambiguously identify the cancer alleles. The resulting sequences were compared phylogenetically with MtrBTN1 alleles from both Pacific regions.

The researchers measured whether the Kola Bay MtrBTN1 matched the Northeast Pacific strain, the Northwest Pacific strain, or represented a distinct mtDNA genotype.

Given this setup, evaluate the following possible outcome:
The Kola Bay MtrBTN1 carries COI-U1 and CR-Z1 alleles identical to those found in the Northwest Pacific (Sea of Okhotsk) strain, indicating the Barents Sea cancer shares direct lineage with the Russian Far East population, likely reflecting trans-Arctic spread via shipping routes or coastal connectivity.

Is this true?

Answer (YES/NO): YES